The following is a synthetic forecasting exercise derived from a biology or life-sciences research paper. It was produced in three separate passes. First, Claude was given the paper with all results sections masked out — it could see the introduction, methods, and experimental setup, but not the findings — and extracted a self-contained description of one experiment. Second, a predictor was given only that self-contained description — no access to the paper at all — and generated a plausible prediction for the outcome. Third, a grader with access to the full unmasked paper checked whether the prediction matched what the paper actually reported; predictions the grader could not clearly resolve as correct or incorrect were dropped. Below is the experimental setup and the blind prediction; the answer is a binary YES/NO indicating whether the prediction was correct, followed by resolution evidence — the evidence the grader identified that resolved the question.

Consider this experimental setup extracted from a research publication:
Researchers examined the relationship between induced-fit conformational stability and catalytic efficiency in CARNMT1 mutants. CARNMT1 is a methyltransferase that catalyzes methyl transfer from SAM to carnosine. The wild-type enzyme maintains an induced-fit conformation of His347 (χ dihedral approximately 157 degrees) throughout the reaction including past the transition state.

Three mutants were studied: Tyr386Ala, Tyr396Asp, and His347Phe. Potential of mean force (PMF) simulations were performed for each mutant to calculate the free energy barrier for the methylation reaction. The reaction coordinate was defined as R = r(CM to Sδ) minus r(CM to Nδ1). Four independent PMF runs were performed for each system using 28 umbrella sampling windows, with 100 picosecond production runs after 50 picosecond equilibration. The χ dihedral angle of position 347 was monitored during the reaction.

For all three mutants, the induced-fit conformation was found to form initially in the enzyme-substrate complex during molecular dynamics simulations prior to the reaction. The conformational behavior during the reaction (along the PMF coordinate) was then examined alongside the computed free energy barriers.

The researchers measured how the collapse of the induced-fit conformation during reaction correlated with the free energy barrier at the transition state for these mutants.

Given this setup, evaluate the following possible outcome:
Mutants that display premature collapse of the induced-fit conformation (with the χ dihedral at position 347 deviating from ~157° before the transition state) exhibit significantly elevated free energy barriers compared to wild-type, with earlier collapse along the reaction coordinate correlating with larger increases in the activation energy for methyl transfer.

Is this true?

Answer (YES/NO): YES